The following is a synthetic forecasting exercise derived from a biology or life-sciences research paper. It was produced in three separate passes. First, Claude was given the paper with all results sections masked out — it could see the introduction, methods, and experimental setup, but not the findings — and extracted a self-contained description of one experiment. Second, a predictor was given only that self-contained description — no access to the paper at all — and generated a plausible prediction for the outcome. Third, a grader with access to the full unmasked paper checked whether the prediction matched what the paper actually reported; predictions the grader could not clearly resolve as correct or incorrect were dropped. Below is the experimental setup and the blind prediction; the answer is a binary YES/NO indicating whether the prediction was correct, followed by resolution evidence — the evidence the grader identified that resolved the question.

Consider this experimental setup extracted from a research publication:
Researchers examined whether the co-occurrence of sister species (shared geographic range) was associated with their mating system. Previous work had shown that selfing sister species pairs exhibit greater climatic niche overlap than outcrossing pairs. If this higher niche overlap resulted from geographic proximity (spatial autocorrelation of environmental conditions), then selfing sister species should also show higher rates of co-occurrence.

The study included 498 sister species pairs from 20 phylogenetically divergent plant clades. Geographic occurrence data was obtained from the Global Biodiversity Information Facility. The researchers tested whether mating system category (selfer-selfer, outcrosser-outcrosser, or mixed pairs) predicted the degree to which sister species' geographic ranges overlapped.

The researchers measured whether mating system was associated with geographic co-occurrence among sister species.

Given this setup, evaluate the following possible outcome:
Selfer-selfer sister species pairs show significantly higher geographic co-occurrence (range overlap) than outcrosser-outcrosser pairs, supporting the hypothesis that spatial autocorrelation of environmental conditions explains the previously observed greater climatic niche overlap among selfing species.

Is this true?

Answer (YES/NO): NO